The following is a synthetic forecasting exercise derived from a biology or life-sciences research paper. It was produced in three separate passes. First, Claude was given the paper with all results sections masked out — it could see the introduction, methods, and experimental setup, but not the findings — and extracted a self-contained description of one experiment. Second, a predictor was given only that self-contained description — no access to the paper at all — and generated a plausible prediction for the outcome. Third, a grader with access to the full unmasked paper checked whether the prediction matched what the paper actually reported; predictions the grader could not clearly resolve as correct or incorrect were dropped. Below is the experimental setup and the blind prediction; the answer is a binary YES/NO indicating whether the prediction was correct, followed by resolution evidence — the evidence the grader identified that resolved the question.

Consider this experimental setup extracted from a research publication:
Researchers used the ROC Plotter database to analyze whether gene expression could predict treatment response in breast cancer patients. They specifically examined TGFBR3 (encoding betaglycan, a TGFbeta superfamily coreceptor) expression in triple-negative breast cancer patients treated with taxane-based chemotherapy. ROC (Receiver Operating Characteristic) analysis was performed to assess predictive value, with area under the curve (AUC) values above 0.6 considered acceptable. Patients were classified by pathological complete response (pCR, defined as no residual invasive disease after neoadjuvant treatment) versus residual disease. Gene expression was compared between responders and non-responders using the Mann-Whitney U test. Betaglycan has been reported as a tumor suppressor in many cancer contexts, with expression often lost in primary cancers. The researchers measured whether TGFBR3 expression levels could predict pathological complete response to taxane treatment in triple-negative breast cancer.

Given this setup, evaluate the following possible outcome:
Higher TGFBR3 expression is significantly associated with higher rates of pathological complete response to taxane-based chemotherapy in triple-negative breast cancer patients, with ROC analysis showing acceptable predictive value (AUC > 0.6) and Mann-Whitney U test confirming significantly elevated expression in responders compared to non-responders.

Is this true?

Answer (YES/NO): YES